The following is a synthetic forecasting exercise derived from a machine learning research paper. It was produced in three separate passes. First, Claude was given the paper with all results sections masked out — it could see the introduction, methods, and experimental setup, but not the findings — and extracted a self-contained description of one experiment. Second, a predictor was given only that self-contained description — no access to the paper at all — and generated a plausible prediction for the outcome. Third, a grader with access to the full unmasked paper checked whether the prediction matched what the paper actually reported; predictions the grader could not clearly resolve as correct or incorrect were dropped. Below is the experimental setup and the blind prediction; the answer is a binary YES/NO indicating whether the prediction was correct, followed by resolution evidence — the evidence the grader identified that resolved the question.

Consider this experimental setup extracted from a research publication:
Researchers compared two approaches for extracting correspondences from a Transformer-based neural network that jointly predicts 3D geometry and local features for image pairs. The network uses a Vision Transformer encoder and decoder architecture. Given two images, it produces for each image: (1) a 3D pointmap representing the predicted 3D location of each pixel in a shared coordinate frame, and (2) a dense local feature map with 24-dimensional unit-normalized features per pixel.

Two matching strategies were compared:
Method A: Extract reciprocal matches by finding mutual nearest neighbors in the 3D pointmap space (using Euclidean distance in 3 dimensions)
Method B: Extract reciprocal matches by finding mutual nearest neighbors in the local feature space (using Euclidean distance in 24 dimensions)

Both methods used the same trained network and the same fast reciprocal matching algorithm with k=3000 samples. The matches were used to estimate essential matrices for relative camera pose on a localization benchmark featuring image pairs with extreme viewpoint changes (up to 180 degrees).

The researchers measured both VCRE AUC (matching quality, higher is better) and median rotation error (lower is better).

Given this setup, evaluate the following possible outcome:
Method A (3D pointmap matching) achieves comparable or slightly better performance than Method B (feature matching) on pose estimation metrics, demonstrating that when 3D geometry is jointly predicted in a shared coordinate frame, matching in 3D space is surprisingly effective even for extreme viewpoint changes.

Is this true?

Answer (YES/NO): NO